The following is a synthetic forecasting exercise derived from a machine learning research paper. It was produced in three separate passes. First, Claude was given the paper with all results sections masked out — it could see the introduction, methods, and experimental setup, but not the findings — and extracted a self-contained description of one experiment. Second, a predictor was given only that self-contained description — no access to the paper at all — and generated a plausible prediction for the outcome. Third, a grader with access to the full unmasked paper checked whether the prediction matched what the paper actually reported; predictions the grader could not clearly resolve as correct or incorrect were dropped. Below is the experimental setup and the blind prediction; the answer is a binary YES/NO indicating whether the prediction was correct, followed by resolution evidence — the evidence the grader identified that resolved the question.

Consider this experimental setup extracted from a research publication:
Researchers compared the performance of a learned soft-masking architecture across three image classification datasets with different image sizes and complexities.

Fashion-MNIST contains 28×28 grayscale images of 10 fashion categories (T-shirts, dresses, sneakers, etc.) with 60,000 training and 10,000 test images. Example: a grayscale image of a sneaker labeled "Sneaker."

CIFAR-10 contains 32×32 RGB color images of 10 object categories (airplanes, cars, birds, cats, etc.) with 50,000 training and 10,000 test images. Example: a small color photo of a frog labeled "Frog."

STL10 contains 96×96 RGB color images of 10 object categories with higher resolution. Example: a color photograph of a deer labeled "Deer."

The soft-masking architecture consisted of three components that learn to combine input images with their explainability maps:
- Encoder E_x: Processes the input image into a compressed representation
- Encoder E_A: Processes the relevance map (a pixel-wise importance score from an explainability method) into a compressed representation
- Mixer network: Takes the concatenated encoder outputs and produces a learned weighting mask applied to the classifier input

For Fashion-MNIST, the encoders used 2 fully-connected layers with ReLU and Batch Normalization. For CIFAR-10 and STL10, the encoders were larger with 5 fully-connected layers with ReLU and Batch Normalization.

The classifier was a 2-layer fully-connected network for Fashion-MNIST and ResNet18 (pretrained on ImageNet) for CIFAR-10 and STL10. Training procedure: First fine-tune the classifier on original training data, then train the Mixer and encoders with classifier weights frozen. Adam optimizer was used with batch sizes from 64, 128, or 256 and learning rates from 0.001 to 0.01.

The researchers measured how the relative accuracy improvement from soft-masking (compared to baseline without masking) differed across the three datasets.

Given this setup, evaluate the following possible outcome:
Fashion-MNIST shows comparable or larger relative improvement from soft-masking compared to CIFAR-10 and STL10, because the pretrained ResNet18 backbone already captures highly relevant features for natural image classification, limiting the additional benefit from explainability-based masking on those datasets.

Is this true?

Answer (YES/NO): YES